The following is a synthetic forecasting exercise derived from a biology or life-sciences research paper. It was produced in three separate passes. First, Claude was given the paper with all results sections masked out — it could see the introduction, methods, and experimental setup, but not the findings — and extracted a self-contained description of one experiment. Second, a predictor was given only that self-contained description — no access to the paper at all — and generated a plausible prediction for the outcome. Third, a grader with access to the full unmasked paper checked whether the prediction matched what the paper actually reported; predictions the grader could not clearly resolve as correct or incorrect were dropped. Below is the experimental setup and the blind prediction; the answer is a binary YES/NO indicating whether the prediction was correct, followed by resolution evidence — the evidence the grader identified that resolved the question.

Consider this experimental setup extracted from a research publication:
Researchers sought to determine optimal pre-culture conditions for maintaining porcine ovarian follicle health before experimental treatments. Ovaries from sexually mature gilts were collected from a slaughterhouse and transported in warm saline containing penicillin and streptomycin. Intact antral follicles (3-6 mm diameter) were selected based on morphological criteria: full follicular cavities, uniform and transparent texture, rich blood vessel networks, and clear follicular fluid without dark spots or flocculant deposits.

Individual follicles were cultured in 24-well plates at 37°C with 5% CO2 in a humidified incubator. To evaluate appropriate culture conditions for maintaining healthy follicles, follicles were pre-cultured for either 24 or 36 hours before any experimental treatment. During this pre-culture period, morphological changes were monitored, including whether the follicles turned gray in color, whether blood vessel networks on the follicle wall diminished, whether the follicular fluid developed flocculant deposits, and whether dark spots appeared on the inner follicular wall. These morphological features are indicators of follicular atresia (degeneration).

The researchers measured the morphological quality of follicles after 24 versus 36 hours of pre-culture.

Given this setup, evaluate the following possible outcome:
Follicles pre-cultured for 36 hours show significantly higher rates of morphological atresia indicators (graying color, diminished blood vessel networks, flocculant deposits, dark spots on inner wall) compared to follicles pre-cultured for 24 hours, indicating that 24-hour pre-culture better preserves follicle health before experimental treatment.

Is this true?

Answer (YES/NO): YES